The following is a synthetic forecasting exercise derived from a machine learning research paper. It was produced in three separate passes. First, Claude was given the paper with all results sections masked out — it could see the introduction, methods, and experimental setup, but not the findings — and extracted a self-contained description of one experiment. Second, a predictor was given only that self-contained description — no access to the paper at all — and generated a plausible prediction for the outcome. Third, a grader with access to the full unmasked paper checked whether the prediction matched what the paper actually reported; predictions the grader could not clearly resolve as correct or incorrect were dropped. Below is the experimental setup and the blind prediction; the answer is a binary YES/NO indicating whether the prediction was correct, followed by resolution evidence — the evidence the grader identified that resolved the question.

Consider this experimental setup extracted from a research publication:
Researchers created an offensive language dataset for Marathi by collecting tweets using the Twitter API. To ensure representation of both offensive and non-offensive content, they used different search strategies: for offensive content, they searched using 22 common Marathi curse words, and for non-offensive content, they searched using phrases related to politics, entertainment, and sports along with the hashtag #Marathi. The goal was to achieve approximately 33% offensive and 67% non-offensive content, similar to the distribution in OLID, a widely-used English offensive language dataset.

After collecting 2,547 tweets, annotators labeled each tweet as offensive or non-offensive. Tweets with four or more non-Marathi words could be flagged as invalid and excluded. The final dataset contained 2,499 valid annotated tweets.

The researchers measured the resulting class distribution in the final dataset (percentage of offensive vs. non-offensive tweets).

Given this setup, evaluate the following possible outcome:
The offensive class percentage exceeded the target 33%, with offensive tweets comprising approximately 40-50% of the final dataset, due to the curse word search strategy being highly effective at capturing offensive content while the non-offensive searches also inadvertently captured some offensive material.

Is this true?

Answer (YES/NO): NO